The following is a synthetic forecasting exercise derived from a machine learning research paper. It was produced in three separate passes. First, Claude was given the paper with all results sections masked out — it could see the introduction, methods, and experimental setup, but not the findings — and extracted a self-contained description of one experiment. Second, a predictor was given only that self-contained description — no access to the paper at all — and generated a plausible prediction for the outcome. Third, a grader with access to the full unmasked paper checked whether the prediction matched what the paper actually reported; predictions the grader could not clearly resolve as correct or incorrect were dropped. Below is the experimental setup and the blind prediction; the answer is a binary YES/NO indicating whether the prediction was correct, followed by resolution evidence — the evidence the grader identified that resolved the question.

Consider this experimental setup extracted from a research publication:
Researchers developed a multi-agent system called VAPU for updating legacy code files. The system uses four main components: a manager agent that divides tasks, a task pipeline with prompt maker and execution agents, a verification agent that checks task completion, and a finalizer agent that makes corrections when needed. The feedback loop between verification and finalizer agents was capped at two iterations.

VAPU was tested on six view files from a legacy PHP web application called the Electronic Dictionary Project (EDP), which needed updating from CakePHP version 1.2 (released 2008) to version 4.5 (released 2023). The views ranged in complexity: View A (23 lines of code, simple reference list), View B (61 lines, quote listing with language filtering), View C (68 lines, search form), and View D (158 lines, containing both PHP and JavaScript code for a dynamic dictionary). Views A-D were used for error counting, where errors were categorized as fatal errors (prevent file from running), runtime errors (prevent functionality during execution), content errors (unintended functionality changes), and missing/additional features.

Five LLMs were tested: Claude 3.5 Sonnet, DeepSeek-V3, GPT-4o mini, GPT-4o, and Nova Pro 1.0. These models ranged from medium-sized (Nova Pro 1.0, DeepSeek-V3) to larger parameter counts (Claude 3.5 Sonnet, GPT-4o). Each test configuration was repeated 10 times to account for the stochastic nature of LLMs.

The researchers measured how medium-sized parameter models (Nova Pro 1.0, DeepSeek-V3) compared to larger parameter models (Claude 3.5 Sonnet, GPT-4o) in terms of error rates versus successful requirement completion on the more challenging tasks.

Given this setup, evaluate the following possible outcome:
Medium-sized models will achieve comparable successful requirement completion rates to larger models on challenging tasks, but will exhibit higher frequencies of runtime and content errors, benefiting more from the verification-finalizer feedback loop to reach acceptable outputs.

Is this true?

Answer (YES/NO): NO